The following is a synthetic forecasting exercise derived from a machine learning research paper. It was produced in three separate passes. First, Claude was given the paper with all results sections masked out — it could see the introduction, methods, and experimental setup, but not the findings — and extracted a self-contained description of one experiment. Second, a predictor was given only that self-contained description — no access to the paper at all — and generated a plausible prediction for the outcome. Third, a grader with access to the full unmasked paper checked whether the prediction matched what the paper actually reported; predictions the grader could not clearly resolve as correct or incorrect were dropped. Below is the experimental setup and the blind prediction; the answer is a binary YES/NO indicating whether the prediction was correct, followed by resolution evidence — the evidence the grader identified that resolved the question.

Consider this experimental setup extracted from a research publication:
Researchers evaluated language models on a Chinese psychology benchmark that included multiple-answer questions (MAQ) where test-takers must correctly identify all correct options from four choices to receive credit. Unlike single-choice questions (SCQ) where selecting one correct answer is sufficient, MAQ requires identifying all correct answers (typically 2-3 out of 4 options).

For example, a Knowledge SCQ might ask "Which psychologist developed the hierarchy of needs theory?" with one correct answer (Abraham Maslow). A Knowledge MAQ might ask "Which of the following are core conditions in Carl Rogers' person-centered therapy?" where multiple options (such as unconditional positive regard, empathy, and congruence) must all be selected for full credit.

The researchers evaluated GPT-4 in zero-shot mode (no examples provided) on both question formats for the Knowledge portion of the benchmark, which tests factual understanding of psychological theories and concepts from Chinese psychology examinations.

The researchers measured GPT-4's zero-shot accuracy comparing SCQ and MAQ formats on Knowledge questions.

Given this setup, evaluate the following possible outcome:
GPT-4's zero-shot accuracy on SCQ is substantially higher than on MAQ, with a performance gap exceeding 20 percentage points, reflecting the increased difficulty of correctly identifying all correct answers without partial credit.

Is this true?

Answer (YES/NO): YES